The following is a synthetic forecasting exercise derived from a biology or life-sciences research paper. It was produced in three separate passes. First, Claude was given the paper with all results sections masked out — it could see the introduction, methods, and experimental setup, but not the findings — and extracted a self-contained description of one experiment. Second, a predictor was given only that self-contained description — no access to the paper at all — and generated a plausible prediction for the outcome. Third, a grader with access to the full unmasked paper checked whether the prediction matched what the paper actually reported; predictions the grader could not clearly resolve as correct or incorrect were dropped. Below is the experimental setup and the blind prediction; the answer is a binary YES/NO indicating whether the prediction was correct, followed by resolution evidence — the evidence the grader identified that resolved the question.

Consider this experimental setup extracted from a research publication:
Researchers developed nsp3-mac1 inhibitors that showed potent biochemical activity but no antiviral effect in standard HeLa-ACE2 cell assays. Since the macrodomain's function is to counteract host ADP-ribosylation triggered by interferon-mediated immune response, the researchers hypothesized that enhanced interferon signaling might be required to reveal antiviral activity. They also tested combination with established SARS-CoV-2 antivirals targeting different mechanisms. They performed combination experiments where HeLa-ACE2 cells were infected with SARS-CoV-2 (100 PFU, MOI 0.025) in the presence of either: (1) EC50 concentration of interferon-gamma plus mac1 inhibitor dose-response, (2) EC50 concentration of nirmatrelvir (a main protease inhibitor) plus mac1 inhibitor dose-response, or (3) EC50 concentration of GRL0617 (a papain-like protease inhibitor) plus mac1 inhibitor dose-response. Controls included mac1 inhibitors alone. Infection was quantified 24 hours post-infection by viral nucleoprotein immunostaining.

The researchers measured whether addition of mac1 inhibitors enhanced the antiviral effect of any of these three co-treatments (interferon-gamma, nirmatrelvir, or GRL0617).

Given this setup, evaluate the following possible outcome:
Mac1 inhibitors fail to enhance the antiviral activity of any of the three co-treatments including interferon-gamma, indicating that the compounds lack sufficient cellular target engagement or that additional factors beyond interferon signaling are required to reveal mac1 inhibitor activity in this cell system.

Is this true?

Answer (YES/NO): NO